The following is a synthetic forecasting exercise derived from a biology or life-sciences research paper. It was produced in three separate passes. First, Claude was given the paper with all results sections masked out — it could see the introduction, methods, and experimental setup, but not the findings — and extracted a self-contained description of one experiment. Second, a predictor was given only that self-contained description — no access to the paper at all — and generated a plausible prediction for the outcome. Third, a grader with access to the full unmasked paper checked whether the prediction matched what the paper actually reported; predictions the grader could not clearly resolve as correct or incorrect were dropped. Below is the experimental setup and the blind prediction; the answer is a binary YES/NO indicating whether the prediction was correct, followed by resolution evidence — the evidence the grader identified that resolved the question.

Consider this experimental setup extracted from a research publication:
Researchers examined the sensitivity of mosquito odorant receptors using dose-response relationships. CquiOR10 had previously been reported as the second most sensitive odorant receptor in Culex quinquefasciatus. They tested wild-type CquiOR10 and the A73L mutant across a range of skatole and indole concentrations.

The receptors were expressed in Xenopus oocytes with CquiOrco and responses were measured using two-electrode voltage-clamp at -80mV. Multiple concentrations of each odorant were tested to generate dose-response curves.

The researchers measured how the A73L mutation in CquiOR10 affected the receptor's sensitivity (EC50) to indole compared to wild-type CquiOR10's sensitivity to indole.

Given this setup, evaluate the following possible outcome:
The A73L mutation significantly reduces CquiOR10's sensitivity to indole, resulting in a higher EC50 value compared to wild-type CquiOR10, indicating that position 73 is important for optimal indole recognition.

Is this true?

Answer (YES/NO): NO